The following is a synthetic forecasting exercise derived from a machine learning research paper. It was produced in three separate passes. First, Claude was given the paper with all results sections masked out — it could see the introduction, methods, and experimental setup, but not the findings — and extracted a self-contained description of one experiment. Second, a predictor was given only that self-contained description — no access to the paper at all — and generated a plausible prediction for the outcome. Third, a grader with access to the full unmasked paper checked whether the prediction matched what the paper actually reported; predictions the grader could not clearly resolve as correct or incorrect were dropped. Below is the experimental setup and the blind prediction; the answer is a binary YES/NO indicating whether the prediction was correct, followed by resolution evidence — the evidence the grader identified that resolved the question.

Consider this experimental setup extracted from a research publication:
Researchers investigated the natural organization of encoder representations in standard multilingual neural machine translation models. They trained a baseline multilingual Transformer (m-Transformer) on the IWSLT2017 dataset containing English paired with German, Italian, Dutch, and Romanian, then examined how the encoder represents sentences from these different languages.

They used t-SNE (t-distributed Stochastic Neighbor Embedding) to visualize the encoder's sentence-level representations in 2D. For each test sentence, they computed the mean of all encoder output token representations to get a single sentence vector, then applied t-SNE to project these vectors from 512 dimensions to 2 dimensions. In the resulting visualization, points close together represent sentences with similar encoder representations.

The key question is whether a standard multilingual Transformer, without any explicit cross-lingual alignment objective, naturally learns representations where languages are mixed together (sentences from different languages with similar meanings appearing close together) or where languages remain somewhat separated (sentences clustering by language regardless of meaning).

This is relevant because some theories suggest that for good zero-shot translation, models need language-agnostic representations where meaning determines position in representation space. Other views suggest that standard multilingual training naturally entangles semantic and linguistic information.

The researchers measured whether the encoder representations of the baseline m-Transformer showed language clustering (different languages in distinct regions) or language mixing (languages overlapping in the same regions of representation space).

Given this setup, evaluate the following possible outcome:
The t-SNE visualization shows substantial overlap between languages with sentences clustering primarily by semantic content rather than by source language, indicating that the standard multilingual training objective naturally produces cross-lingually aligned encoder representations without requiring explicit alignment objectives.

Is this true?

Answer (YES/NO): NO